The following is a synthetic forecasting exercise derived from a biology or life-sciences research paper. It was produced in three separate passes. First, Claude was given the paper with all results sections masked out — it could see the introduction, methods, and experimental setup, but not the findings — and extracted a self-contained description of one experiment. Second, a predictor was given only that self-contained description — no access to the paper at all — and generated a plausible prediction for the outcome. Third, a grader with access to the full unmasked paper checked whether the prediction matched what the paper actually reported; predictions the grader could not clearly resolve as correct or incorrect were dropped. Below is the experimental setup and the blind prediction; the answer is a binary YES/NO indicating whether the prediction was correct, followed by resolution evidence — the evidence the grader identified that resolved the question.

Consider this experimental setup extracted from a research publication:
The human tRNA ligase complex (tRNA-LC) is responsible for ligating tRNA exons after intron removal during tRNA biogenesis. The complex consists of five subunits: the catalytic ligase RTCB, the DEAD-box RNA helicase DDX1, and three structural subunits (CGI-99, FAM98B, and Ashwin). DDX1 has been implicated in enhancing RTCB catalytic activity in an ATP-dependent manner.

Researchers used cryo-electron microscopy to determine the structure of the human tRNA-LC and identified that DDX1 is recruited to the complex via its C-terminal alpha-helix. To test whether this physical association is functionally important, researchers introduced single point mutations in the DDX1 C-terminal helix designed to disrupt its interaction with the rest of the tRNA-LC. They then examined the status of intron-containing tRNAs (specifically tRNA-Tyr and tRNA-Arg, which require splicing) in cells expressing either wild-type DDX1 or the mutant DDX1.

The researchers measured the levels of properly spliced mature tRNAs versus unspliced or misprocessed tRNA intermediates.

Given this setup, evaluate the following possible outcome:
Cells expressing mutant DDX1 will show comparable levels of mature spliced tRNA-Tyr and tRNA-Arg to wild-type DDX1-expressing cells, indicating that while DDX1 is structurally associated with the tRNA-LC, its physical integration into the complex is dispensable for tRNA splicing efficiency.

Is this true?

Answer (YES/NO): NO